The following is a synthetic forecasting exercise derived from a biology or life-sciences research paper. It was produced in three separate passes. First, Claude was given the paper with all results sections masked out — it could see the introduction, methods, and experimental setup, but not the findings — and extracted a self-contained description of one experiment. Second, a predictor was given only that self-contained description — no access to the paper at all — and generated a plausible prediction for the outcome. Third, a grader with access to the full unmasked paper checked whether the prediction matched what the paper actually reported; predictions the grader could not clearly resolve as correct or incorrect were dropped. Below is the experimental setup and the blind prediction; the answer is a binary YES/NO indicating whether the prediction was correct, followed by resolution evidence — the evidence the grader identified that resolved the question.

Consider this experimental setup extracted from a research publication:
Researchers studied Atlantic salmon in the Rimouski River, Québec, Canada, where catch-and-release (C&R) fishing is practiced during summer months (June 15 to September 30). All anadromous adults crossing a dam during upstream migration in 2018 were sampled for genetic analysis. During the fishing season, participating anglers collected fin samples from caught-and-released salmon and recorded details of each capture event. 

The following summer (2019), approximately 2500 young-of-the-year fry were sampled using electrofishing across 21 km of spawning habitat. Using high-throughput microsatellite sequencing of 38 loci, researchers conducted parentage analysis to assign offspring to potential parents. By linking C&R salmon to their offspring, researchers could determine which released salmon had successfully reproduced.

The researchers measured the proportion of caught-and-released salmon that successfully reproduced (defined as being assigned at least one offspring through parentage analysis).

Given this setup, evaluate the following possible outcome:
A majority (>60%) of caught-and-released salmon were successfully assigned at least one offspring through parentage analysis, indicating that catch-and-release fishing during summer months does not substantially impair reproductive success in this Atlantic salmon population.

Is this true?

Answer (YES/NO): YES